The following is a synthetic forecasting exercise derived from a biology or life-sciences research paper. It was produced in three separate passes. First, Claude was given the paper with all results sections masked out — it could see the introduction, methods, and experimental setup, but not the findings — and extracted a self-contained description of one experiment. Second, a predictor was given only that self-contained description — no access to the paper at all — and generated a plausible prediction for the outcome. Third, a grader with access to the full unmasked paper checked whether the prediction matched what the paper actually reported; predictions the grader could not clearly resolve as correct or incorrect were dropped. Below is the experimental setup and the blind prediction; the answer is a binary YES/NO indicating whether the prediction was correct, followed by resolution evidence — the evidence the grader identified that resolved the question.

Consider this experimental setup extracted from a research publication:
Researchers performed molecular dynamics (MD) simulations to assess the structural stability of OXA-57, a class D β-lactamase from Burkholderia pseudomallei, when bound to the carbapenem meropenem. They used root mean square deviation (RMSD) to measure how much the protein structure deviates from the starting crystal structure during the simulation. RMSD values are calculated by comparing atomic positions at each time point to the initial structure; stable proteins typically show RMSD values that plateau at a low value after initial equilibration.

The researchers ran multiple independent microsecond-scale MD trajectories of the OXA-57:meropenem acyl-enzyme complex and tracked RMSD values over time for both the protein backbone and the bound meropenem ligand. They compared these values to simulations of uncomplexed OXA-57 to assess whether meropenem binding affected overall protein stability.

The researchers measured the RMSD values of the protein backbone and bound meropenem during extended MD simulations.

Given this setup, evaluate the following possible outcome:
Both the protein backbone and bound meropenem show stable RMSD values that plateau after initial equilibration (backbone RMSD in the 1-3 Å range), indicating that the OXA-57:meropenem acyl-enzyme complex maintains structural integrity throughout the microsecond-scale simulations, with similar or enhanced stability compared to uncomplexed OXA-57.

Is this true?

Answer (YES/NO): NO